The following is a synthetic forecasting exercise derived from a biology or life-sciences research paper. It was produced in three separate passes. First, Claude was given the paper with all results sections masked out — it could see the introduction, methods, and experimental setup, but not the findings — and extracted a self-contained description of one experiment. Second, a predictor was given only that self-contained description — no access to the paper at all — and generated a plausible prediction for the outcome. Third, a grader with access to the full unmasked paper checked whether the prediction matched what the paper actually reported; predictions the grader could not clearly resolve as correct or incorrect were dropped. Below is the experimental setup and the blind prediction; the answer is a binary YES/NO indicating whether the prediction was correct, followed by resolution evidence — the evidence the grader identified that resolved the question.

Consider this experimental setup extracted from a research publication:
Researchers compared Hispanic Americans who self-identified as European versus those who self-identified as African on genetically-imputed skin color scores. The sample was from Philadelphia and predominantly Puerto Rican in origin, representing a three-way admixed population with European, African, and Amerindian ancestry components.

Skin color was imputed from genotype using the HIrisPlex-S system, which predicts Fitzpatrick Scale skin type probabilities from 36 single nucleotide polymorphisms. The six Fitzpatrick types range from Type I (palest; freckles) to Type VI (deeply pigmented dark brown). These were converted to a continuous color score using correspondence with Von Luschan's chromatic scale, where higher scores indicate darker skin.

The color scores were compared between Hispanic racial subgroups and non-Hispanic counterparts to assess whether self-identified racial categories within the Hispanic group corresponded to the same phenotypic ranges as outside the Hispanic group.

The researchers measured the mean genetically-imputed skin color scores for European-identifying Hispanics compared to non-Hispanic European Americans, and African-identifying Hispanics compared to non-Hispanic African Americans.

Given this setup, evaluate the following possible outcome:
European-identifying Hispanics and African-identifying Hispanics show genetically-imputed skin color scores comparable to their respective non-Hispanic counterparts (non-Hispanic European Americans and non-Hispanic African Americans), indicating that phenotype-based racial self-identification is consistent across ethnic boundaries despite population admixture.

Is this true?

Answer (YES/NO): NO